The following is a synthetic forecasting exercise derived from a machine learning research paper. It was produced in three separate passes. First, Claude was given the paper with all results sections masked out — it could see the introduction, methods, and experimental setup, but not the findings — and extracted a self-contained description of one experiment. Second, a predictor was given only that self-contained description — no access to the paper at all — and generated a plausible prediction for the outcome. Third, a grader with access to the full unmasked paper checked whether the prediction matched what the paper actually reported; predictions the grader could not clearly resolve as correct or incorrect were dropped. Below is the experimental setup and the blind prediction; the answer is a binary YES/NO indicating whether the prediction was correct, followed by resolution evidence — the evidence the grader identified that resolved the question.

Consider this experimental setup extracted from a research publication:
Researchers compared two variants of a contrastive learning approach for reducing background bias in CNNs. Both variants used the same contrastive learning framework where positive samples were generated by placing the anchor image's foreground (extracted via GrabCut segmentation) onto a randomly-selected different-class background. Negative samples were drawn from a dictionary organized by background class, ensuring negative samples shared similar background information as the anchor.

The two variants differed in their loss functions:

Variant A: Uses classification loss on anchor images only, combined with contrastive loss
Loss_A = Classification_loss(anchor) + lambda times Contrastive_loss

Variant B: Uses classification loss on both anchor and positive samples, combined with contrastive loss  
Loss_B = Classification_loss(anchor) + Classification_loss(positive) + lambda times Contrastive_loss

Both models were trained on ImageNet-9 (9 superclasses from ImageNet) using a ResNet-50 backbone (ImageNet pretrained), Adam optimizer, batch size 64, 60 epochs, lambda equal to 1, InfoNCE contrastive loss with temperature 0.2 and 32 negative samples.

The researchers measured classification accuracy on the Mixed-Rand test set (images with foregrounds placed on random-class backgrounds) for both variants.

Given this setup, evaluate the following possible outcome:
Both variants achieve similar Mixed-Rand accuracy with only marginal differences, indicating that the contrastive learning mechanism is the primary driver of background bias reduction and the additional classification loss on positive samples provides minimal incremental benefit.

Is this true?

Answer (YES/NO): NO